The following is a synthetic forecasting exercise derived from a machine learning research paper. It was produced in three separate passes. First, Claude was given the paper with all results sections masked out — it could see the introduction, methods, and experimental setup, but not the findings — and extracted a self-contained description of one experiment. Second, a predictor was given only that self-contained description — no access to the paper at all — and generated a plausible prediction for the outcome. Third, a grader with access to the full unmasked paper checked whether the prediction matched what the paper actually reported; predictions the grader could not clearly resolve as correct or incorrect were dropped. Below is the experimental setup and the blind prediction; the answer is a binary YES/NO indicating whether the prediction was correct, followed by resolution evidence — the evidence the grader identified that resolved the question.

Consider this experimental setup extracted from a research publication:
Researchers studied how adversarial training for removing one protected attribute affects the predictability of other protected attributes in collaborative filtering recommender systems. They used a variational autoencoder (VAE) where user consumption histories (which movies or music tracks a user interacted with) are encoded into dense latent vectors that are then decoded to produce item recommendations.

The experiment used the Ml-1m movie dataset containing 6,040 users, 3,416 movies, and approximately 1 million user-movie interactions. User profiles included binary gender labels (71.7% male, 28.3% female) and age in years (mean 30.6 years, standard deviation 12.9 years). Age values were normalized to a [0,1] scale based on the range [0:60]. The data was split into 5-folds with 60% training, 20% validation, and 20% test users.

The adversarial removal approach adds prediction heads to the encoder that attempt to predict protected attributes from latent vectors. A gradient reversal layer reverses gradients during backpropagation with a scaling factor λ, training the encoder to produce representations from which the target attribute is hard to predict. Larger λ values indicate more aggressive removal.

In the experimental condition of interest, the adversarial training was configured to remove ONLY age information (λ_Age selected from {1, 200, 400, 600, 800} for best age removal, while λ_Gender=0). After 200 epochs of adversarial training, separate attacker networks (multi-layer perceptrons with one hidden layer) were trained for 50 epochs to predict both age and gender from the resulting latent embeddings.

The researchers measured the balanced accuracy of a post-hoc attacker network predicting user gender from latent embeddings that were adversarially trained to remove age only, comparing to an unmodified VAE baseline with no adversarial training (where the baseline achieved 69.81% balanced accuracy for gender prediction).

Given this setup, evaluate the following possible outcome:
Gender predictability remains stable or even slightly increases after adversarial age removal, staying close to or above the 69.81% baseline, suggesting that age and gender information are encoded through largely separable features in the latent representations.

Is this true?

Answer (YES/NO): YES